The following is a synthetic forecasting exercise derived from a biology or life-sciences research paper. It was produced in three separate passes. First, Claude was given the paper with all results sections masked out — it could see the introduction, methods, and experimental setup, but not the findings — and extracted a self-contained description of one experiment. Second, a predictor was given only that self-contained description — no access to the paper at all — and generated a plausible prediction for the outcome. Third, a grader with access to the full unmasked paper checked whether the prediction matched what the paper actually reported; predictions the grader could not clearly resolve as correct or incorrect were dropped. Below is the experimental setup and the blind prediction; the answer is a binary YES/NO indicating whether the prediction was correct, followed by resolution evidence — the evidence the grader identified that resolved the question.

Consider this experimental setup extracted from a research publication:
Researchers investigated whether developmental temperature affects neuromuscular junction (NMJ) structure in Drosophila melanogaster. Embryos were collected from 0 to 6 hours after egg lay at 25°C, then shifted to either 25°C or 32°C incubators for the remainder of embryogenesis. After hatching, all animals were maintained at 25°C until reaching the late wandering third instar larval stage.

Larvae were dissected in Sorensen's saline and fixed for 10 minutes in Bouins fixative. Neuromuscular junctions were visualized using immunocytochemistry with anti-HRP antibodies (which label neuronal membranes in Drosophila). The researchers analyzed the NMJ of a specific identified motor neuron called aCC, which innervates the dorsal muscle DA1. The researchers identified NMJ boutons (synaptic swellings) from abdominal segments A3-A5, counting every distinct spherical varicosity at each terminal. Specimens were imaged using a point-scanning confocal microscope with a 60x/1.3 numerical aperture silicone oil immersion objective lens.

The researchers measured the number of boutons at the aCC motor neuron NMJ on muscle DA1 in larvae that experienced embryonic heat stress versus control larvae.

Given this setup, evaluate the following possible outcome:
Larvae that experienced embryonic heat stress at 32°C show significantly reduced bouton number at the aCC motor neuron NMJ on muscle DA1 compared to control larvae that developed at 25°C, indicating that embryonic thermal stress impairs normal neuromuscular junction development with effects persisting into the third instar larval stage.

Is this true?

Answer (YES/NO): NO